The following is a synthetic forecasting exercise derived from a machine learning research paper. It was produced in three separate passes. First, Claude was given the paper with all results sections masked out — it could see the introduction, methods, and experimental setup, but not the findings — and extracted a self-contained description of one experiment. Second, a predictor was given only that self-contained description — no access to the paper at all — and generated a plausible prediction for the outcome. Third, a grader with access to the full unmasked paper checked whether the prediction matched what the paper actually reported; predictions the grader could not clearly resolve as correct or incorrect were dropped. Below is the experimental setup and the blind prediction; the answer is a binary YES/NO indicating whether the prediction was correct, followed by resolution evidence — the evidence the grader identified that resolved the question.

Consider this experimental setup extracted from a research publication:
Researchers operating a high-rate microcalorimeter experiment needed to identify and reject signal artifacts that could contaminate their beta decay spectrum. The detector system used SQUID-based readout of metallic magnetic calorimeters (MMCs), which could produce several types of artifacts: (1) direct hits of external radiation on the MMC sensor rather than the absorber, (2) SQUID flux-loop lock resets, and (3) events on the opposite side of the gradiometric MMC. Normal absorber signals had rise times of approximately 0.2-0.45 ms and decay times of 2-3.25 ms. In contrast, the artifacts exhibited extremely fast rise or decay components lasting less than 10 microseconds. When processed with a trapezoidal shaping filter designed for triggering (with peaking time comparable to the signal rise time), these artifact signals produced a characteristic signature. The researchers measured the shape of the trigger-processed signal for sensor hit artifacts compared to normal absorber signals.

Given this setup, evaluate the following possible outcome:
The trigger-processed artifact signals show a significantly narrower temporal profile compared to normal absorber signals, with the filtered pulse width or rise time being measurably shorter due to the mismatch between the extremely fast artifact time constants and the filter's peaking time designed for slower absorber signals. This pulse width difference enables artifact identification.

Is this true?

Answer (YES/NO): NO